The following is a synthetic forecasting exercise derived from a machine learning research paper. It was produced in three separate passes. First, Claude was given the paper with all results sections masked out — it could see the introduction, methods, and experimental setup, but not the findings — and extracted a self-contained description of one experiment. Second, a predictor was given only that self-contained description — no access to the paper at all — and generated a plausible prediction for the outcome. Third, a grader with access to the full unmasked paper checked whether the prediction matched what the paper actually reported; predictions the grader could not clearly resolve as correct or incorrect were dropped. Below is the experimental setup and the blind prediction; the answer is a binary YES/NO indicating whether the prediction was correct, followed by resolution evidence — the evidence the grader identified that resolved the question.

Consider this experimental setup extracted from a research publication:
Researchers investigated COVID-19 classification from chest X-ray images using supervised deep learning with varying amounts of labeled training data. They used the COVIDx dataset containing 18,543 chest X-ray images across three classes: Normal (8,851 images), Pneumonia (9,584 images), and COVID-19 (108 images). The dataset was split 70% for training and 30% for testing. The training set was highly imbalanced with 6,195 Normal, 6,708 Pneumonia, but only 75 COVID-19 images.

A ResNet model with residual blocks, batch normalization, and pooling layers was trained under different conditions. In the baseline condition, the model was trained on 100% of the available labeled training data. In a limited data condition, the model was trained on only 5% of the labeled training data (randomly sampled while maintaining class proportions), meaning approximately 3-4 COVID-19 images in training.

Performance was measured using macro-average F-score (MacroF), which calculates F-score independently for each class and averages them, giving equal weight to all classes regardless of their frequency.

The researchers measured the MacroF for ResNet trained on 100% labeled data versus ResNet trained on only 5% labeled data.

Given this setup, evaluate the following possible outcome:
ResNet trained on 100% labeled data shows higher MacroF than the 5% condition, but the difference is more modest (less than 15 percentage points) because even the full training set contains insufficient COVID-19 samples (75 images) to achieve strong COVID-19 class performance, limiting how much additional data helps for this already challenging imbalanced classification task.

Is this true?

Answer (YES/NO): NO